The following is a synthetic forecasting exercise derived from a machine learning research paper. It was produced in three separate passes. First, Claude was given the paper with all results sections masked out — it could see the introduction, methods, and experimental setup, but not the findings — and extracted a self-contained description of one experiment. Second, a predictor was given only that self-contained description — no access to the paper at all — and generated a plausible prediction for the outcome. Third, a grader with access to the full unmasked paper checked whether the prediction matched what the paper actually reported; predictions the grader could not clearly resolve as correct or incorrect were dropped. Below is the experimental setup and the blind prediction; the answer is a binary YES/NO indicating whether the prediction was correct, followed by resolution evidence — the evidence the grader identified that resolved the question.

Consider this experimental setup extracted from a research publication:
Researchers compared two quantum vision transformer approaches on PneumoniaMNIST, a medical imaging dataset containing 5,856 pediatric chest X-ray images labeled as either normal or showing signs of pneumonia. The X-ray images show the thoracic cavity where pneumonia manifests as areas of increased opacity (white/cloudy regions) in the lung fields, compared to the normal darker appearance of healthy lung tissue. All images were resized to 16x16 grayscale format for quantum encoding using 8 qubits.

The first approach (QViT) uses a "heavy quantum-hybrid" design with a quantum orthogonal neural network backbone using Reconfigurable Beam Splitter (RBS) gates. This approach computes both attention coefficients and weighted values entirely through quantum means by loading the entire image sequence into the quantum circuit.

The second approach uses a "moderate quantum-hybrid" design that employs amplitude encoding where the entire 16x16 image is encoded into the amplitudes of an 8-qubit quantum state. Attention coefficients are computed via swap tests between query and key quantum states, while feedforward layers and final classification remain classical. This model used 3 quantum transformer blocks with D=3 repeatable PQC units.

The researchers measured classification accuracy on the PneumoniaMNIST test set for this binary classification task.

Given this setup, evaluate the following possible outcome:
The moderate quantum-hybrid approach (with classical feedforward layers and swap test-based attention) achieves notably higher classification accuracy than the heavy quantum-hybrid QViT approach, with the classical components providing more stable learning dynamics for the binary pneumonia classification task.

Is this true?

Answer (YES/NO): NO